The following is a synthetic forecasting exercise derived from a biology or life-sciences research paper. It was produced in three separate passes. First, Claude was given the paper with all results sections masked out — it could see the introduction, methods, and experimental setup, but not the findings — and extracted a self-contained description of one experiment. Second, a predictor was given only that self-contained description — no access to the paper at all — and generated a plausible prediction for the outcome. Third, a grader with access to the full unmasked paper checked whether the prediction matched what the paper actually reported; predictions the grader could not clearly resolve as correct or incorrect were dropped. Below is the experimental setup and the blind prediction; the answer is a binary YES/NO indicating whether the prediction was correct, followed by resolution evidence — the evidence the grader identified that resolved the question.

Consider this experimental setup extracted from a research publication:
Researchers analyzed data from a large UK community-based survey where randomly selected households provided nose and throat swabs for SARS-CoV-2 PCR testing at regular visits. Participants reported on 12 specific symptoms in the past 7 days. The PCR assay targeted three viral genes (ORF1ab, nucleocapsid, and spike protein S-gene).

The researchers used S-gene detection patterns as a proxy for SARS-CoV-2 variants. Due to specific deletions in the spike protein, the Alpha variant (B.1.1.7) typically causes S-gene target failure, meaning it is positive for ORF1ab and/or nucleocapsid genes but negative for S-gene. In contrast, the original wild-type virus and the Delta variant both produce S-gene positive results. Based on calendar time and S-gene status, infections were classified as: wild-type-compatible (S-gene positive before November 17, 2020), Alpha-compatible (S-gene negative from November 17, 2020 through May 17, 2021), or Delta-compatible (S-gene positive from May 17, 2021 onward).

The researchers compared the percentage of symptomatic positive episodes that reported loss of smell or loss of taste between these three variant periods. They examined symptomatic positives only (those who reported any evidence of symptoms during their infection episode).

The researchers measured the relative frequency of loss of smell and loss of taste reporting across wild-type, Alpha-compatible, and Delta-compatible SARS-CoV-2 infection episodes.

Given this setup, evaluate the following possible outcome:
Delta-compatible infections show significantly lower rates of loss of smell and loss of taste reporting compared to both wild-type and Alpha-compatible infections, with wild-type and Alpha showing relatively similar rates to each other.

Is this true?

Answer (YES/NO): NO